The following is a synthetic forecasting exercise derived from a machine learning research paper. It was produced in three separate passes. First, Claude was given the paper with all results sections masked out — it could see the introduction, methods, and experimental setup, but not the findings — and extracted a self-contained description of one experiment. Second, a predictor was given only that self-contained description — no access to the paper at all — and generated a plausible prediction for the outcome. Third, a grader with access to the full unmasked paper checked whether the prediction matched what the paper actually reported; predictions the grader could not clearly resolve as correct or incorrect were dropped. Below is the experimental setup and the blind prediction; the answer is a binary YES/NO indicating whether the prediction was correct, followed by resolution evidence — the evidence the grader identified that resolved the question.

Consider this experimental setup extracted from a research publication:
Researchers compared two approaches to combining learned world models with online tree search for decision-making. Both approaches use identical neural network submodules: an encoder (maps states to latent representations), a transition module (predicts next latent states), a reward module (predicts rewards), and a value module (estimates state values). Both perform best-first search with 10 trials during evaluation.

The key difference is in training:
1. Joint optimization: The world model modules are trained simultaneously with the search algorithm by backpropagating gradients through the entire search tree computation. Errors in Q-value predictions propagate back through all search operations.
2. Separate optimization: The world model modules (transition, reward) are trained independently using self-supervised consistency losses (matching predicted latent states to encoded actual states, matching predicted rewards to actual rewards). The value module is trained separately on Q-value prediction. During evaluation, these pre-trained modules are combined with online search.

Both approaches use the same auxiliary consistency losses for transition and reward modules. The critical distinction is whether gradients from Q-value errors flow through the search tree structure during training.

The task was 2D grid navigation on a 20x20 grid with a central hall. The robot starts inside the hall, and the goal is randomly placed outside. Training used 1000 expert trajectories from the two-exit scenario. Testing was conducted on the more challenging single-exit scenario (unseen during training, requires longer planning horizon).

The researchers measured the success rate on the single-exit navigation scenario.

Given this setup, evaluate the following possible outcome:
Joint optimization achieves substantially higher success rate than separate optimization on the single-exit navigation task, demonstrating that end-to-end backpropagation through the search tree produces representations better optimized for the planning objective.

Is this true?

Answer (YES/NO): NO